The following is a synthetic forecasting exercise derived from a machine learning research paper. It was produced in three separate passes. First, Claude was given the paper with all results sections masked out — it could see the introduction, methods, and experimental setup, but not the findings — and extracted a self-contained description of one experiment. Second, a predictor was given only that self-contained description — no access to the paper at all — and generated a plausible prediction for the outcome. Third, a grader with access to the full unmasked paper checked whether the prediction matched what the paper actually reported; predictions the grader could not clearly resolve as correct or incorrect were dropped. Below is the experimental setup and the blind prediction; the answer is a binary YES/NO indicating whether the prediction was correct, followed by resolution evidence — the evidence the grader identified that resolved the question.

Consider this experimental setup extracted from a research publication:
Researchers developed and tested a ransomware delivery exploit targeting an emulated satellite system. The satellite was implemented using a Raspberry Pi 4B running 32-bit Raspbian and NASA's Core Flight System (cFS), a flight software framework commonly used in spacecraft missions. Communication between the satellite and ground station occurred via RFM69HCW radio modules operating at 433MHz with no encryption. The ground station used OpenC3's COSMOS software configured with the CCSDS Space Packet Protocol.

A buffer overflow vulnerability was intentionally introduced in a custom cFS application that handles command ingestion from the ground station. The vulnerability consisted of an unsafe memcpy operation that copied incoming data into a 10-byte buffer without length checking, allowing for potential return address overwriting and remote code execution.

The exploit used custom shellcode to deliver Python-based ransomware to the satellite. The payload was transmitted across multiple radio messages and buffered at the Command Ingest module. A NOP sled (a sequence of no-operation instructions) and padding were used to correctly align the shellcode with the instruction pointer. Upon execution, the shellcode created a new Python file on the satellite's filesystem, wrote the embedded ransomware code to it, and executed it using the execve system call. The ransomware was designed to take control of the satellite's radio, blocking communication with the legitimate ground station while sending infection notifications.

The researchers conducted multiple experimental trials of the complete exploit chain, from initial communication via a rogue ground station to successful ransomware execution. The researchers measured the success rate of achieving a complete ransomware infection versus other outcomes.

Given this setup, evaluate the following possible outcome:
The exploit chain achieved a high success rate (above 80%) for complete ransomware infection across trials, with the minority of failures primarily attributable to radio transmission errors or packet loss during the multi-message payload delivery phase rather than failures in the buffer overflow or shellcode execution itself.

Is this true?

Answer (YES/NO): NO